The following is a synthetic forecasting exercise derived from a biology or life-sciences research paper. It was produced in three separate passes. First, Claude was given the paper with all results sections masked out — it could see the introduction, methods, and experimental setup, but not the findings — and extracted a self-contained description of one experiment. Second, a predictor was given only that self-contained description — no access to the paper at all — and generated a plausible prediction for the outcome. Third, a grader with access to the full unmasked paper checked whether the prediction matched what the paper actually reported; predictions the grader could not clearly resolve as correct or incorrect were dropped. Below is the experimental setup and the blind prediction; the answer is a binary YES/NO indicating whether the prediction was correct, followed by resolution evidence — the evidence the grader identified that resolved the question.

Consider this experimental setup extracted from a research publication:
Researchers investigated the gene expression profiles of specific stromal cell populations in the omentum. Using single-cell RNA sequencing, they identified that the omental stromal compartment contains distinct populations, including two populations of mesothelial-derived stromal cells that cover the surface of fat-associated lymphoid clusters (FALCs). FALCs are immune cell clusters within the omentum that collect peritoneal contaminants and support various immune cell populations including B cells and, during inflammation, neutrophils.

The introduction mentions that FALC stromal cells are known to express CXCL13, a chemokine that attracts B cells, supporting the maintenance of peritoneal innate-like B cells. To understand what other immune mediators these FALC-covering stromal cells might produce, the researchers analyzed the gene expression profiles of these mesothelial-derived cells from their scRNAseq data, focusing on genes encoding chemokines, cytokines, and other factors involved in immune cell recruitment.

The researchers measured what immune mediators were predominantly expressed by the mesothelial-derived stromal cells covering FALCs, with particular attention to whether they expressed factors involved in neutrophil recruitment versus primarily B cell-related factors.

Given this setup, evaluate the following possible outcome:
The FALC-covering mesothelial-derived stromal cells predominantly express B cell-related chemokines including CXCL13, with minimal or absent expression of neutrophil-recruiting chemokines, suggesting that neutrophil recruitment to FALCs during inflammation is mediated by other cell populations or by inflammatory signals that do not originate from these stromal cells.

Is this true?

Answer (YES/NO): NO